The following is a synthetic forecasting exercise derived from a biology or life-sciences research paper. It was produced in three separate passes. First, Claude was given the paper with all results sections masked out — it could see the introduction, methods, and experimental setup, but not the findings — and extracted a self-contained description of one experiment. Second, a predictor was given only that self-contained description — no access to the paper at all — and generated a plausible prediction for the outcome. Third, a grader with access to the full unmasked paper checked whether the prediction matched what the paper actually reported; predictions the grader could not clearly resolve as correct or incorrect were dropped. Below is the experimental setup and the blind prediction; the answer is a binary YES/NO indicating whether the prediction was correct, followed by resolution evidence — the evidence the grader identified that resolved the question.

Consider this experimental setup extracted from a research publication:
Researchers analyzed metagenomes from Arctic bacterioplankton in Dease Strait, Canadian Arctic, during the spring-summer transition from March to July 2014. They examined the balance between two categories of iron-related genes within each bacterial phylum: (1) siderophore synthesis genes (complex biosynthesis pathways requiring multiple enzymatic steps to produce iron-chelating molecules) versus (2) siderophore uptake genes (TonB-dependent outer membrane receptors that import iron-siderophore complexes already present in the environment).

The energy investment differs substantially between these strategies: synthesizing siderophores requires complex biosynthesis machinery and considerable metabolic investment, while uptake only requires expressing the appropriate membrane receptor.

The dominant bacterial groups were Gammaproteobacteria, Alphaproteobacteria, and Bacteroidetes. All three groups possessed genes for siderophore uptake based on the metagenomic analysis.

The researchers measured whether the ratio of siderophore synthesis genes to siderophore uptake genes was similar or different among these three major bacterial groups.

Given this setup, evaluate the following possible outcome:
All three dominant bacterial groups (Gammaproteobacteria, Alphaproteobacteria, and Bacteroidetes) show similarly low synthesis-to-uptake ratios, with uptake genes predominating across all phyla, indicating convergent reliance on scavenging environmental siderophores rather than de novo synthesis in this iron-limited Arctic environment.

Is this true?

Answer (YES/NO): NO